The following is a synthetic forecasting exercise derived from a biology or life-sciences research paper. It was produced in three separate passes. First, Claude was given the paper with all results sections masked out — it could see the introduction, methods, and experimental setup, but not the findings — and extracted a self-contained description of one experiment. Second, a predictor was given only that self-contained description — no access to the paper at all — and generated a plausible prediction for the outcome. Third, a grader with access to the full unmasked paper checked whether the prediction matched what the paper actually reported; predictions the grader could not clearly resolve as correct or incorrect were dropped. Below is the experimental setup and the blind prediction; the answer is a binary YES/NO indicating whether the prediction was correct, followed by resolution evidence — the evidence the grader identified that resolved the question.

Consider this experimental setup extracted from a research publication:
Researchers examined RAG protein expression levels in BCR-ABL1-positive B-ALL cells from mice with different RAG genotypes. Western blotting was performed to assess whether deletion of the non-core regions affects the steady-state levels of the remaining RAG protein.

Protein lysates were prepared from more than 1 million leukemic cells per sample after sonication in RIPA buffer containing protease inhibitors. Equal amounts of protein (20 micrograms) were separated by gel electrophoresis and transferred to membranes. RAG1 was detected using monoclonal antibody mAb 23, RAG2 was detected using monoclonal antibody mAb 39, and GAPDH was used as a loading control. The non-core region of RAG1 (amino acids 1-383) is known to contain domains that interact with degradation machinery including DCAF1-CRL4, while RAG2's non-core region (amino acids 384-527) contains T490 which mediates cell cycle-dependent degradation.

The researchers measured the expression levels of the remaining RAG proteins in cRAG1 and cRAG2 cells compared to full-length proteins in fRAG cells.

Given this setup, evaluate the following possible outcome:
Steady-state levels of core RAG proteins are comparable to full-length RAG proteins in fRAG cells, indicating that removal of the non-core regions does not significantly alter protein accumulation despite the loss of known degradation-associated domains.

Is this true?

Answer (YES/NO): NO